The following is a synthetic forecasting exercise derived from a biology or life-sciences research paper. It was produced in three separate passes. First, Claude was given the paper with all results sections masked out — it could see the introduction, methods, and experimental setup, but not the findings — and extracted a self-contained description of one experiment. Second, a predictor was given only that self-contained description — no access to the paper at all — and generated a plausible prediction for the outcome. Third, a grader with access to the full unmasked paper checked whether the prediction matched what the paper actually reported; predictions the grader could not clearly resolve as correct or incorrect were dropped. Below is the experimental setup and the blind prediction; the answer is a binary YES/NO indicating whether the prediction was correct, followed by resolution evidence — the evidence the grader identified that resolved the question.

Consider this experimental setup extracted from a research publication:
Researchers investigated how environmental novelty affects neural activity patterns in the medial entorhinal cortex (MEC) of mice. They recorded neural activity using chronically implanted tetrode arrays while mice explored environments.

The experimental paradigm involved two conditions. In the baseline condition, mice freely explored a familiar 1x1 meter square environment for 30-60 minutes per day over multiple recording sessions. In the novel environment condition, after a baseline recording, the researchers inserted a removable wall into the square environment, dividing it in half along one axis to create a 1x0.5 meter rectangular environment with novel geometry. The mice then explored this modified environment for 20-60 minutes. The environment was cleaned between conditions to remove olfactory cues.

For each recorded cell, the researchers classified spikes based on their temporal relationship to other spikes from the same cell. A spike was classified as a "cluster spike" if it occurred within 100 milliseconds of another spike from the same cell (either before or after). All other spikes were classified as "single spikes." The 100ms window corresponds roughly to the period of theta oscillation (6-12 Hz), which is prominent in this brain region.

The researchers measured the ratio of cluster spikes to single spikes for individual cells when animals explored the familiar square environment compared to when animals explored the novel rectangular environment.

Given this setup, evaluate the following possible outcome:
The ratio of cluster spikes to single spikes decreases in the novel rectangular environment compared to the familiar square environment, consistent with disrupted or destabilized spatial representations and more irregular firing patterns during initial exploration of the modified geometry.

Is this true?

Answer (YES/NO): YES